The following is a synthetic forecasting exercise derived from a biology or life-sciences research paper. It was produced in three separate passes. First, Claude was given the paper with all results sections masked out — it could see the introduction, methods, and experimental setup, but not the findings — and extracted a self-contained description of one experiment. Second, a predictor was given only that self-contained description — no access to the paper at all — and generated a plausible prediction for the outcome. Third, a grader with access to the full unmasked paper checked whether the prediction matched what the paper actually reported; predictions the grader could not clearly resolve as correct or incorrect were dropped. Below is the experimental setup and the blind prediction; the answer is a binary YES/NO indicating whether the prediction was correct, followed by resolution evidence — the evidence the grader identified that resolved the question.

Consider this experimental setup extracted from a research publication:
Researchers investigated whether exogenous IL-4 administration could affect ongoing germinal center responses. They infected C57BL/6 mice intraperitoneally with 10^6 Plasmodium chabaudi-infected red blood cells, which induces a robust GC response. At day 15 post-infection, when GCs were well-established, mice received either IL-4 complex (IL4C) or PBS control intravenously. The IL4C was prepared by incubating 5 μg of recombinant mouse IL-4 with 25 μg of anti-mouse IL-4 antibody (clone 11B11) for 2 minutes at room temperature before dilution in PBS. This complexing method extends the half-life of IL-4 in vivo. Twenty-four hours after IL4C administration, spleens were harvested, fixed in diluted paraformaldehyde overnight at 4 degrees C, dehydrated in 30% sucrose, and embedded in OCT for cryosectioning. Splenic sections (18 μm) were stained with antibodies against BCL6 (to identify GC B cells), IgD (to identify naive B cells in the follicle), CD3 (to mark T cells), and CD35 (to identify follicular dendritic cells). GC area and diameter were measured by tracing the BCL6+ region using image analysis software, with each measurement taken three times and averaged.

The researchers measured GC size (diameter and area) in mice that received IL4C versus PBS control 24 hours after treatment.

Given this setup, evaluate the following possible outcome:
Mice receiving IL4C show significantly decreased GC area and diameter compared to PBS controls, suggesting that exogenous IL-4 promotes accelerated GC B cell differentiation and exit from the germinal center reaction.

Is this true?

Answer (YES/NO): YES